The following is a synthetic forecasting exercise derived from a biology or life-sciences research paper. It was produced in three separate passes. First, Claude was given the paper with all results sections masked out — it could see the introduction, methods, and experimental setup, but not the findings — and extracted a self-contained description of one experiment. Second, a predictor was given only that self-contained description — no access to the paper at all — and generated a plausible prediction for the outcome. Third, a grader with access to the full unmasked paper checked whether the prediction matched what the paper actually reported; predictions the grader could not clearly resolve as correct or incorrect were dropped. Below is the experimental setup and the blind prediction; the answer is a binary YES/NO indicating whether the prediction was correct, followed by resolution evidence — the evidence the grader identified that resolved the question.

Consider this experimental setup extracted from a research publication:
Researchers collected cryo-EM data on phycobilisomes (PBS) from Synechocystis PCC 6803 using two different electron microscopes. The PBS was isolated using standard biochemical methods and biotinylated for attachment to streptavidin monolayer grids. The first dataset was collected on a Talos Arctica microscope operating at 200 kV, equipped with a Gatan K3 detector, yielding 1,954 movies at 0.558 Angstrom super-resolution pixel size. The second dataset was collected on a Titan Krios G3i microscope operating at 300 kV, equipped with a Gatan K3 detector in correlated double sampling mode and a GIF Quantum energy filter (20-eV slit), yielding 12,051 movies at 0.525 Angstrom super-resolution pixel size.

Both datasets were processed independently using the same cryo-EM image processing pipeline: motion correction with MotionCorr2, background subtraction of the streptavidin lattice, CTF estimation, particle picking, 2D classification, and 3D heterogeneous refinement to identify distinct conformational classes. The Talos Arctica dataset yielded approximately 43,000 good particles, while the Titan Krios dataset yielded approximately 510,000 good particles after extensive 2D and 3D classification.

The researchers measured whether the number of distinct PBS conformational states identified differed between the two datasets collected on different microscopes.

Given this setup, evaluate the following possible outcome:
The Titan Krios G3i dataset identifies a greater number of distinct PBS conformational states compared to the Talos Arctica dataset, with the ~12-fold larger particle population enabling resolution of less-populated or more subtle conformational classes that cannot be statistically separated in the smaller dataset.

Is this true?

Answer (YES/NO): YES